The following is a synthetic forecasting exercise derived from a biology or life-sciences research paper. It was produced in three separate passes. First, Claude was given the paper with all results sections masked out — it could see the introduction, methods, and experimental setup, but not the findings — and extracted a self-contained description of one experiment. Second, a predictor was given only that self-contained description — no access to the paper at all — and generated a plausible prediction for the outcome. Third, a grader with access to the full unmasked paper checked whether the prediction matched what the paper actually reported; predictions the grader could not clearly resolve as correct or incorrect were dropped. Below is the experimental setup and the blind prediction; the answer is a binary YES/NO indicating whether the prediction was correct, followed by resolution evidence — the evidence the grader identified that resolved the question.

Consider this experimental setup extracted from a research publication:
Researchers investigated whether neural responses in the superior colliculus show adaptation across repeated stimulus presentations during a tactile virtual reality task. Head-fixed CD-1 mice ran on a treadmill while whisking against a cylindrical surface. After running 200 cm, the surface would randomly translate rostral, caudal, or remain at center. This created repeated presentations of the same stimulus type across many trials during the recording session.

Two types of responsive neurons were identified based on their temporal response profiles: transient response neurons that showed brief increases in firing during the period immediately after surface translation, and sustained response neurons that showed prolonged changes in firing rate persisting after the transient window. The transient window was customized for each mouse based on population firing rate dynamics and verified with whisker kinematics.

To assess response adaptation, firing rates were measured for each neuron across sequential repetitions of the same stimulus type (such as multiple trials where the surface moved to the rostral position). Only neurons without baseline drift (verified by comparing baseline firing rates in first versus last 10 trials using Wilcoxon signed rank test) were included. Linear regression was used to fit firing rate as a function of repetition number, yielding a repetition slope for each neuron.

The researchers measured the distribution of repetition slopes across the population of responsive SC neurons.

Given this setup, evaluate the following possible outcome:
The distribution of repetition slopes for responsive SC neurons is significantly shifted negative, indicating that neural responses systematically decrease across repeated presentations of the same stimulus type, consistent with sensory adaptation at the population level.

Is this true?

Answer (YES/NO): NO